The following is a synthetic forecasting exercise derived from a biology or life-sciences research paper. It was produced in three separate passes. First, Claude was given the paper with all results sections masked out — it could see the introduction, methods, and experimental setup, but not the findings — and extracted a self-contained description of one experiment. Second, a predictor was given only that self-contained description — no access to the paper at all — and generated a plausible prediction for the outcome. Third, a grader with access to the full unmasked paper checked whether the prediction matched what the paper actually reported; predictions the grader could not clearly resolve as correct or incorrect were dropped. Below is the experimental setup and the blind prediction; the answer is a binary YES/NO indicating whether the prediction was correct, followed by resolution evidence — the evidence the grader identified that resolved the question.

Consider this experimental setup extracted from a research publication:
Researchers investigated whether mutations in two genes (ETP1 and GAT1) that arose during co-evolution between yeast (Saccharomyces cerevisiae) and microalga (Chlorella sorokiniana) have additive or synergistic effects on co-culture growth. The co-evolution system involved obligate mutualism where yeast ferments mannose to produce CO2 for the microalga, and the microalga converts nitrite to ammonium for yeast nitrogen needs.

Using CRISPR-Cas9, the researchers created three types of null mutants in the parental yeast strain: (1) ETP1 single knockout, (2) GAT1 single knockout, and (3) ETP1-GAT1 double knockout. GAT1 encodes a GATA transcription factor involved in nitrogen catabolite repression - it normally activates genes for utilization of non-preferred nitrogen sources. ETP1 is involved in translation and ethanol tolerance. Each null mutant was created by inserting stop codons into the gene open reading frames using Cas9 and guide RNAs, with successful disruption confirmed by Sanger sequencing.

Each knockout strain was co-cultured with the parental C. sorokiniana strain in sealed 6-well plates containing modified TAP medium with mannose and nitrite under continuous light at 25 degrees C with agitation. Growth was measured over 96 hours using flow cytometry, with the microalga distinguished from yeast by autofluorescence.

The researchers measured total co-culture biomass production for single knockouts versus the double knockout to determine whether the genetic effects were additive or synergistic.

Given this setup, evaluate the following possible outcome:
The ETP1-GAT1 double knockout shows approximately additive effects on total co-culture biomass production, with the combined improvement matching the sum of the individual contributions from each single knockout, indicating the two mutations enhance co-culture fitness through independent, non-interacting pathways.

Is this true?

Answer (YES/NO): NO